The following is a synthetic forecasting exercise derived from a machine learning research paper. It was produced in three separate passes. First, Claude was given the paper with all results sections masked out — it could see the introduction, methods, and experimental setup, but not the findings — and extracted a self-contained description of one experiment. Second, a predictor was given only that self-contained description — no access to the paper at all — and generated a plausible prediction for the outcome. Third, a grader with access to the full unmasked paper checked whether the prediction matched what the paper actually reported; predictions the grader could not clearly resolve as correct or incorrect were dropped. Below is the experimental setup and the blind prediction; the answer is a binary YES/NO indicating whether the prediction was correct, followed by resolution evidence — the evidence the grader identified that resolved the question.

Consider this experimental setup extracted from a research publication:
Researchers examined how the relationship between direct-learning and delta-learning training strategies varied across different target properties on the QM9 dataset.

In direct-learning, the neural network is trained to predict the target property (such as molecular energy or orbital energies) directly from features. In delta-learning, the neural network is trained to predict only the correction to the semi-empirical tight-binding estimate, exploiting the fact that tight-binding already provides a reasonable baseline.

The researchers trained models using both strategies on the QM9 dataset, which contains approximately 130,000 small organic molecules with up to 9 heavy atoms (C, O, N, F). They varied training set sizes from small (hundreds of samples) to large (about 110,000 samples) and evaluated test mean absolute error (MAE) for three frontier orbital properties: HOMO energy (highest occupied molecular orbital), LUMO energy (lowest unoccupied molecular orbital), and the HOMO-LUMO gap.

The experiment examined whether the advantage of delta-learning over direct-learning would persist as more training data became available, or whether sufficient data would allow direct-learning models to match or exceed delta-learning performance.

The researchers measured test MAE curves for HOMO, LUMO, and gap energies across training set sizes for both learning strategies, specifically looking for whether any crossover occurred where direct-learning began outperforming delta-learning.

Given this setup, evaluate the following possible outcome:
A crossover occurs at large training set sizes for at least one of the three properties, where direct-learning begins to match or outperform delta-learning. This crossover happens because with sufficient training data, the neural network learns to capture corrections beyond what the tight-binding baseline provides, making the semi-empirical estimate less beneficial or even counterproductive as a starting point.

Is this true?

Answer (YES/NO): NO